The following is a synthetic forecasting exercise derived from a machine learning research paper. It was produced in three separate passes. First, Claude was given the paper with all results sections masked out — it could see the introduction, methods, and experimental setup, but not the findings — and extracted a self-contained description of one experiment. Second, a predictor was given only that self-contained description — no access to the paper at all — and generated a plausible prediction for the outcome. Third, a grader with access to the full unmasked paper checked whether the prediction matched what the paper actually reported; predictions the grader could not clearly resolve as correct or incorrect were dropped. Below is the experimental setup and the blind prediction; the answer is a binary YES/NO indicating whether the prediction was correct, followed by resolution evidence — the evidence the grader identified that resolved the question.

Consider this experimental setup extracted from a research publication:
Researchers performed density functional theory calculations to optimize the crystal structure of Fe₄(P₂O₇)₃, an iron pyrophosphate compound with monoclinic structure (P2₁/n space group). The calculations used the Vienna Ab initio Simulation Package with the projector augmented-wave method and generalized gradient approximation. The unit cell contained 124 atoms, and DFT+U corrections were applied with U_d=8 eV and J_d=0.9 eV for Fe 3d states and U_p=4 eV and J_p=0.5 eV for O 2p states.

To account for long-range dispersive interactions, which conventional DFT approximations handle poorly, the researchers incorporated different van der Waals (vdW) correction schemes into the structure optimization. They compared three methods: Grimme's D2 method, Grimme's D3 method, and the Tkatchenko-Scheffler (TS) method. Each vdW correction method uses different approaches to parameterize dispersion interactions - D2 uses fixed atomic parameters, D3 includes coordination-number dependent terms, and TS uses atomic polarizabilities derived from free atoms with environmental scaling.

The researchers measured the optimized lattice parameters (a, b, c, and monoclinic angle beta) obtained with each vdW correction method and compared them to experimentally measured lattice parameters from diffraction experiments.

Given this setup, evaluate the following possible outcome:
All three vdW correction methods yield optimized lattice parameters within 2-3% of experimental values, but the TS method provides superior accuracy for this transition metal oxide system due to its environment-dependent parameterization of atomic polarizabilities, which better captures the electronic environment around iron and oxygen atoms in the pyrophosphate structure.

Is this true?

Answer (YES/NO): NO